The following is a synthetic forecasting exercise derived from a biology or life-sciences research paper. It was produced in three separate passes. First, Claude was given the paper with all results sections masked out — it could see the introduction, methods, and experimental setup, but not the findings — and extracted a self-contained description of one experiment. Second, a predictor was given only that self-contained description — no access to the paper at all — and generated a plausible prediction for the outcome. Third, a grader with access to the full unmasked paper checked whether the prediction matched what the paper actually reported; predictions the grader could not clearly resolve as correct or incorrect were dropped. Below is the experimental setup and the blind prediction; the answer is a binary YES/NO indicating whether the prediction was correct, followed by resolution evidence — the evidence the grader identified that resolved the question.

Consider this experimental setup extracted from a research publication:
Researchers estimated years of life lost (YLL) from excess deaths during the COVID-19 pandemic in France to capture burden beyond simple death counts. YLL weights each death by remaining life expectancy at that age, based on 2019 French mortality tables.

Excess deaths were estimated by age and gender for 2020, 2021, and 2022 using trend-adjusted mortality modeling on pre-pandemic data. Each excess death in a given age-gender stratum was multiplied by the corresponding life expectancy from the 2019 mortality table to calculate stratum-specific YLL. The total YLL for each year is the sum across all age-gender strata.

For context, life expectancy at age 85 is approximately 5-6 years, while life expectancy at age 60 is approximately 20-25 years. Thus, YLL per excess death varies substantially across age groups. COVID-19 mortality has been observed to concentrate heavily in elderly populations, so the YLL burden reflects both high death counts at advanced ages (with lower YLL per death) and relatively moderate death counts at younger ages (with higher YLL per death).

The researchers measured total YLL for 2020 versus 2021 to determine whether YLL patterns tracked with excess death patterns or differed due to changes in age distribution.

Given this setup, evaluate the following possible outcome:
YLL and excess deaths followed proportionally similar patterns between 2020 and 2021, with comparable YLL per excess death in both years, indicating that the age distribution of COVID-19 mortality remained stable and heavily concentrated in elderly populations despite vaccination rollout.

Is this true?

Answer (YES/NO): NO